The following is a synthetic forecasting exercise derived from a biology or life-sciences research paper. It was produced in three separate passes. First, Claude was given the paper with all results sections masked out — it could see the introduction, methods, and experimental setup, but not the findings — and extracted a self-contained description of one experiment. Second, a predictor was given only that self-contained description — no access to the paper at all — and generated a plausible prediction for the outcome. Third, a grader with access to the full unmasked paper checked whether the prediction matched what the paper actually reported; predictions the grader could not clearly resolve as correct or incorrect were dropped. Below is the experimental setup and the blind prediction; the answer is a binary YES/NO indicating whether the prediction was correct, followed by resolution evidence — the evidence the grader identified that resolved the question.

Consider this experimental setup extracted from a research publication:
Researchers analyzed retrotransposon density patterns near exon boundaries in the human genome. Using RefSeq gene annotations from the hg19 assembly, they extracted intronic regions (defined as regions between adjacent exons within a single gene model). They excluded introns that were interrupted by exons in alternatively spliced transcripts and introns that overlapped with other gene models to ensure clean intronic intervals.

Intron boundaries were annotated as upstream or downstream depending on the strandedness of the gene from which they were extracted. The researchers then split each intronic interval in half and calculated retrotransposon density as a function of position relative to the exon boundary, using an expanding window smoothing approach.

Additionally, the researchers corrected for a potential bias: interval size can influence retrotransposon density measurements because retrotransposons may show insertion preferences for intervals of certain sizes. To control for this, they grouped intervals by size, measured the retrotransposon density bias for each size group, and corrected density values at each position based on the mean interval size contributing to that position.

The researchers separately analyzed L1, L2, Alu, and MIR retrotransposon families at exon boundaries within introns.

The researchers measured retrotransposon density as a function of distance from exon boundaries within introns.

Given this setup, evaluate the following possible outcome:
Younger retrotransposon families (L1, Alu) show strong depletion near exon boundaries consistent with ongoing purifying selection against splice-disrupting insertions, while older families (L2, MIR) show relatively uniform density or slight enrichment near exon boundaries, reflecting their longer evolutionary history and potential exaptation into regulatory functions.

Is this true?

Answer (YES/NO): NO